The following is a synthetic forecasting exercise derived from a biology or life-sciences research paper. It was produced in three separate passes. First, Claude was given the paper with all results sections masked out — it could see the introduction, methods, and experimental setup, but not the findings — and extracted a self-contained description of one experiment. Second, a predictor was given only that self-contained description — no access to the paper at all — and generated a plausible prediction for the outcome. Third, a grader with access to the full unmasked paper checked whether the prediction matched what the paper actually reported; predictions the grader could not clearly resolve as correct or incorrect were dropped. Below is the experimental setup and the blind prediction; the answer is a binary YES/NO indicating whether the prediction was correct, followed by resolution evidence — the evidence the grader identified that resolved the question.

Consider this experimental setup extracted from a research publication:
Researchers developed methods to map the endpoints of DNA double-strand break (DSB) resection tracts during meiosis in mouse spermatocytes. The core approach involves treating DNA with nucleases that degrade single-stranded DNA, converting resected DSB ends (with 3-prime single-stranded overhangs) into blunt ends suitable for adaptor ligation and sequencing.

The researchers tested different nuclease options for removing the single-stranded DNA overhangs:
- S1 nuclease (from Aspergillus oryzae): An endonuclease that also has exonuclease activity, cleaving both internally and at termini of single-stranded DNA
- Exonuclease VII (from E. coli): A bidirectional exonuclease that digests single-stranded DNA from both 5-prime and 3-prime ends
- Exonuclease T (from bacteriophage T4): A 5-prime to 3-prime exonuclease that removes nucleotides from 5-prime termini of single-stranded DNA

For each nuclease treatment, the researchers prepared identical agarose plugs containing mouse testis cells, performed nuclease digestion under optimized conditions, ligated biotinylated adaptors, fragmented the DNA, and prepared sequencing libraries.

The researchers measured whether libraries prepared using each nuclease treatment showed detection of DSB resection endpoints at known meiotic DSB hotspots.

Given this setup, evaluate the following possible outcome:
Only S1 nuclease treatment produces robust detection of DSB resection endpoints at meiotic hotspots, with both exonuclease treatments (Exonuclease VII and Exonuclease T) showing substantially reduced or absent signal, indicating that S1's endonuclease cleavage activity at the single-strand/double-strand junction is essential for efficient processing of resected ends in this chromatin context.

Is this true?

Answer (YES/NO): NO